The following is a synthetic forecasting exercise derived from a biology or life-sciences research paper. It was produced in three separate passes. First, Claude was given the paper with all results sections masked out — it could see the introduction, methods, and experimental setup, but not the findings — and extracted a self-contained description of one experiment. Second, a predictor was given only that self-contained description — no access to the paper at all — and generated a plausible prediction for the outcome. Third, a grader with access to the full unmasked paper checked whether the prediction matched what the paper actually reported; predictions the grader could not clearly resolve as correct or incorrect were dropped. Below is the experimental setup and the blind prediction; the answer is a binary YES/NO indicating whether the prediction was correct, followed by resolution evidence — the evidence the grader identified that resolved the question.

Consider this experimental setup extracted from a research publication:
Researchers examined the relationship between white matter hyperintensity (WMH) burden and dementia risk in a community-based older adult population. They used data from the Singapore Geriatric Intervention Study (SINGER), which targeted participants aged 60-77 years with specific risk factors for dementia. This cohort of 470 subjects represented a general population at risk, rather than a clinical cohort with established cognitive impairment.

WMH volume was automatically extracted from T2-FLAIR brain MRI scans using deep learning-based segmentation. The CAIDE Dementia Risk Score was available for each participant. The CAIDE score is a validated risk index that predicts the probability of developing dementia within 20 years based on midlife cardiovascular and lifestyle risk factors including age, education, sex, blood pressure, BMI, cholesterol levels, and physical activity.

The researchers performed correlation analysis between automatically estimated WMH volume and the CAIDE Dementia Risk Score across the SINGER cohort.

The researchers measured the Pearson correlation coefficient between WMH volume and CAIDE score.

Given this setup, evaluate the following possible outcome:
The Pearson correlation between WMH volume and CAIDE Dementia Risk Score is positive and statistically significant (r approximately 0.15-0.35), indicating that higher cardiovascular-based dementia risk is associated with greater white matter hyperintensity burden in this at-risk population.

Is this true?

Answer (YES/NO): NO